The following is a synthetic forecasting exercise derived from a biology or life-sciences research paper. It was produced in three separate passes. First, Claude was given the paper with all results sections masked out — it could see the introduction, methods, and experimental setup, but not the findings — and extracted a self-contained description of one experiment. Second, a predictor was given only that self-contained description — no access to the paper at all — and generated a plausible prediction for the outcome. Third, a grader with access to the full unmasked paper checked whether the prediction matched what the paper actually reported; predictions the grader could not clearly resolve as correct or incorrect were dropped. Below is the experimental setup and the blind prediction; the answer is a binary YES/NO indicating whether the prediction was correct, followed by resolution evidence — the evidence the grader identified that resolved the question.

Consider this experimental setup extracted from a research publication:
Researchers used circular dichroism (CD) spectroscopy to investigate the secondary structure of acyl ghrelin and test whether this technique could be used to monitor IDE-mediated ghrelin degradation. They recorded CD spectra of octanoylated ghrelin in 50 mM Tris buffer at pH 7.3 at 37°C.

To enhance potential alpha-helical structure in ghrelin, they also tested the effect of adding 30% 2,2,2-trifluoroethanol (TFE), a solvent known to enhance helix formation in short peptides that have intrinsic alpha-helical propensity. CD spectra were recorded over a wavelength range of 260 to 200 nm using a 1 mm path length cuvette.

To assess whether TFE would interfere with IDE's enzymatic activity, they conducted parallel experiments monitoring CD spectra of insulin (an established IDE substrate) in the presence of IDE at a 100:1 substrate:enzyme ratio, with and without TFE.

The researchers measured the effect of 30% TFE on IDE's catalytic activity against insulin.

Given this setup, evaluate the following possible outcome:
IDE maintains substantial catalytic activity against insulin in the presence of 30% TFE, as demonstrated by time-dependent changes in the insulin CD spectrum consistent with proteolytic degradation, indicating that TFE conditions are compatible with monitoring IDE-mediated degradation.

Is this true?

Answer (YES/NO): NO